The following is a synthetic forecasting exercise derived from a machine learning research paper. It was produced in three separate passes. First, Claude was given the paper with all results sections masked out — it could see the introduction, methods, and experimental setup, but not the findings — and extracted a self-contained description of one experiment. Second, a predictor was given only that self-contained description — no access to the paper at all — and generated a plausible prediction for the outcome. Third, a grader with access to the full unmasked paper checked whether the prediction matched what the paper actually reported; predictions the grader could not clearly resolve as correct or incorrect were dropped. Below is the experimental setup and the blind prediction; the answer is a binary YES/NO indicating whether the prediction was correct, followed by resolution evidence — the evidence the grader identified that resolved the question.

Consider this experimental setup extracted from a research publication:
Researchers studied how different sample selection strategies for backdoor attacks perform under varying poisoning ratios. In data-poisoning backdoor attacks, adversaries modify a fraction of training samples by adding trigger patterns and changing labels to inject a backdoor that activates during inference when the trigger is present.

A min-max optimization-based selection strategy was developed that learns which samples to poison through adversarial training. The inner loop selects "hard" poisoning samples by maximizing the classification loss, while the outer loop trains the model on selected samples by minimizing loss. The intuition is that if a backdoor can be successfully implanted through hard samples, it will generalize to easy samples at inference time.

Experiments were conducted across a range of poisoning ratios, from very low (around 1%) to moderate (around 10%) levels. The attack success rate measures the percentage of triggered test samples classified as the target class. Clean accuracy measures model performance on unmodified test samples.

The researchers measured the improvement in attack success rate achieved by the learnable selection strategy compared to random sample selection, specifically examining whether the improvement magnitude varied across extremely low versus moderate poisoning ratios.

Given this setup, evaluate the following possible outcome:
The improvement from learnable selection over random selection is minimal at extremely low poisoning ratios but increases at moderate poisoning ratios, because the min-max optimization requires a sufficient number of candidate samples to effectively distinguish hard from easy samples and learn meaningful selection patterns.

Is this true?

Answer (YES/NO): NO